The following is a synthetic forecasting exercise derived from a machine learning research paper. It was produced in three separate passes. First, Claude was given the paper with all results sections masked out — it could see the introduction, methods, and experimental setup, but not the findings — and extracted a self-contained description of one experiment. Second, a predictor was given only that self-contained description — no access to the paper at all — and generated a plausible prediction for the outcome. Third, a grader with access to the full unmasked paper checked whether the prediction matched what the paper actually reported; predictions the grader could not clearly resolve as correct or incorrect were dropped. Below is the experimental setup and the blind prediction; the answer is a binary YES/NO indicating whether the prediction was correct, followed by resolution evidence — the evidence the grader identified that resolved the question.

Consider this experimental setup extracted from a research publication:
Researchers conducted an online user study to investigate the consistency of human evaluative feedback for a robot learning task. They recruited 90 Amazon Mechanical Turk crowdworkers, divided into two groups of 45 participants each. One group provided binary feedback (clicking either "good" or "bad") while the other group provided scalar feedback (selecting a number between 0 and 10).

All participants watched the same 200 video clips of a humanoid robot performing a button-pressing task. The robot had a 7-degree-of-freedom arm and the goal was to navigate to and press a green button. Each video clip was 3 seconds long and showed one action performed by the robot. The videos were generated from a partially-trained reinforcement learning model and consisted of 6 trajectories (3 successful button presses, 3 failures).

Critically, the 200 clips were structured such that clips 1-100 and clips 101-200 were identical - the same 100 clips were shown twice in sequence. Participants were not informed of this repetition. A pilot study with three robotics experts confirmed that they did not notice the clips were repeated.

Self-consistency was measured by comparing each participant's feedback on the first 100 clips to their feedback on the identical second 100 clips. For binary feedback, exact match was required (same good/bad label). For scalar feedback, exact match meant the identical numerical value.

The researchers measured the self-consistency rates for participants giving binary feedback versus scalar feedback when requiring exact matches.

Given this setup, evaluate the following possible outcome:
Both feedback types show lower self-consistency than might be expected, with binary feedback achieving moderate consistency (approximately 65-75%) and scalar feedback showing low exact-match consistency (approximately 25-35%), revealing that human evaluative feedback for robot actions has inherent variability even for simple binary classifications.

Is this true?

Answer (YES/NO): NO